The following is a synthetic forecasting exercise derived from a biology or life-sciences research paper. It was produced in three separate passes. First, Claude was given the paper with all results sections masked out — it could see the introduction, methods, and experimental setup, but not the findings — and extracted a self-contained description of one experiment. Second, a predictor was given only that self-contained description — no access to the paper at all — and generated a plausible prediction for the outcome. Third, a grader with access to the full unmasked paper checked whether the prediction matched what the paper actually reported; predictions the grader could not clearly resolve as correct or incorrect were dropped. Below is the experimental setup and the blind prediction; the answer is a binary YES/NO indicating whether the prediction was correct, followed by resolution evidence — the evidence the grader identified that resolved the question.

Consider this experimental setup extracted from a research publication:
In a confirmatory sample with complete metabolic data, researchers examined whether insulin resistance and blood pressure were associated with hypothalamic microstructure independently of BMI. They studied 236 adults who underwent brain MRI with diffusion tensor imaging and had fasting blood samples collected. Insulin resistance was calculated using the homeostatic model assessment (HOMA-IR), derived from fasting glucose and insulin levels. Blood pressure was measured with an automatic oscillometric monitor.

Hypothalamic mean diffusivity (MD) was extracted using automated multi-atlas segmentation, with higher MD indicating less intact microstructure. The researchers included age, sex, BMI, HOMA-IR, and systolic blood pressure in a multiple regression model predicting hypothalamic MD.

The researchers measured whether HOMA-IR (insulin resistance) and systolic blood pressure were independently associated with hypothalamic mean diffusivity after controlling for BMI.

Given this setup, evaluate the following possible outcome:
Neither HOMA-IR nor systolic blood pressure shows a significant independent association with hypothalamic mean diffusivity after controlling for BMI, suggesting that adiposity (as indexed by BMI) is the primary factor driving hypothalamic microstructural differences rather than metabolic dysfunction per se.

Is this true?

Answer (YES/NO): YES